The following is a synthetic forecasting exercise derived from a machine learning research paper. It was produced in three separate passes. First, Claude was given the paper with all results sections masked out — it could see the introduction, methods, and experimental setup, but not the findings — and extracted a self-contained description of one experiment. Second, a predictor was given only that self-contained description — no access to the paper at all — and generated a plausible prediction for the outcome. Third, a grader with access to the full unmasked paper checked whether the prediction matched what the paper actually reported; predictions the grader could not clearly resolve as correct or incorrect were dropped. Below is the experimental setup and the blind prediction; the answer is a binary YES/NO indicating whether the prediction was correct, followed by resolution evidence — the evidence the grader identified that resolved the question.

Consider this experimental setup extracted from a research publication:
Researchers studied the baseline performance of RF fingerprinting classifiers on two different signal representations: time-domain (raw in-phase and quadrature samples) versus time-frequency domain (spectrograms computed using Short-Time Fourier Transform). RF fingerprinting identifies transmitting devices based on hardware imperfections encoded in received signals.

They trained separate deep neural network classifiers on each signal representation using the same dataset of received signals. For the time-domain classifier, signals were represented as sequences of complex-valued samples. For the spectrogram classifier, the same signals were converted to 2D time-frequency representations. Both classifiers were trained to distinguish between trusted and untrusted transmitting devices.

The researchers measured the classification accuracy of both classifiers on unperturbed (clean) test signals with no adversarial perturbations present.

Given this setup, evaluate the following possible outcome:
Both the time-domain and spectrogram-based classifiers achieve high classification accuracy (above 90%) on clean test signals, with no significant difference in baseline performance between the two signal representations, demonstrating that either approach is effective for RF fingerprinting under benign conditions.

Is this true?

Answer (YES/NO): NO